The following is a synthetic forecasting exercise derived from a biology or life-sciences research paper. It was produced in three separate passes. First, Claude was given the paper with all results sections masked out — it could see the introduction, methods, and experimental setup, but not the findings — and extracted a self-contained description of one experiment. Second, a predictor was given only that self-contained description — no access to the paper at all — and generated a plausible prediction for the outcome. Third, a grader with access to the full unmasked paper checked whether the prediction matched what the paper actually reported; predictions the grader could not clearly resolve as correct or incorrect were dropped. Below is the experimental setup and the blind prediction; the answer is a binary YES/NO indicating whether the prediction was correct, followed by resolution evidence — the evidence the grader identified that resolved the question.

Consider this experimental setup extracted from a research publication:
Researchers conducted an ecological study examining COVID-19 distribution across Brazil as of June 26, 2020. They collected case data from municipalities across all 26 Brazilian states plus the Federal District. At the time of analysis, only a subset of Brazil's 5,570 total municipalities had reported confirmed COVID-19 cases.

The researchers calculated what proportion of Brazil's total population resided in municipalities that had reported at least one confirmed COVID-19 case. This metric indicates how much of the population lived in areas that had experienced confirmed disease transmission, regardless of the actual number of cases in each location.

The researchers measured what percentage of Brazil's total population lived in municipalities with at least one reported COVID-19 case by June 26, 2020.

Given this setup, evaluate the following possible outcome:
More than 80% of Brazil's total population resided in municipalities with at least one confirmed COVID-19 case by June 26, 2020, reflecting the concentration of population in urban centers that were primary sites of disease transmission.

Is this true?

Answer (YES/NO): NO